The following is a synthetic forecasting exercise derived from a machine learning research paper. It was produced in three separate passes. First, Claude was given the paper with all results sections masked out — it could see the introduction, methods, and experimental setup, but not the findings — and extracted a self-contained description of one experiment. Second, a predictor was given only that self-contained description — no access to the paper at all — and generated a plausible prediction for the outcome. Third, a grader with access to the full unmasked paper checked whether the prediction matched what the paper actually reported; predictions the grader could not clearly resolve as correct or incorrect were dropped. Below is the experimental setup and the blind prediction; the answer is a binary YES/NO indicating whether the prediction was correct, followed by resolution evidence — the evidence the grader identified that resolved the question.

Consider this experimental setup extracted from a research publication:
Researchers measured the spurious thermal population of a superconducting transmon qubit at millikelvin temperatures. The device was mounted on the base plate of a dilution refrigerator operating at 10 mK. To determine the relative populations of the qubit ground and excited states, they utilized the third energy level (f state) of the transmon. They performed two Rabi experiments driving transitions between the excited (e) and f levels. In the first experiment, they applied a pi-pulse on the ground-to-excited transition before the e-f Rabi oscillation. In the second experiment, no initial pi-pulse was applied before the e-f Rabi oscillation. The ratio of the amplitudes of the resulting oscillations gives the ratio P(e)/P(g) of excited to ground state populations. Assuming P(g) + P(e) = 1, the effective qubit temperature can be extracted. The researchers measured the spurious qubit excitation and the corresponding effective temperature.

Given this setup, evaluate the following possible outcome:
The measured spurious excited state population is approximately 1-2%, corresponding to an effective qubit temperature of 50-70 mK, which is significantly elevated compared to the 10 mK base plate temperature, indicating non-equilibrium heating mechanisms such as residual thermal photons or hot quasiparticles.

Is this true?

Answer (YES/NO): YES